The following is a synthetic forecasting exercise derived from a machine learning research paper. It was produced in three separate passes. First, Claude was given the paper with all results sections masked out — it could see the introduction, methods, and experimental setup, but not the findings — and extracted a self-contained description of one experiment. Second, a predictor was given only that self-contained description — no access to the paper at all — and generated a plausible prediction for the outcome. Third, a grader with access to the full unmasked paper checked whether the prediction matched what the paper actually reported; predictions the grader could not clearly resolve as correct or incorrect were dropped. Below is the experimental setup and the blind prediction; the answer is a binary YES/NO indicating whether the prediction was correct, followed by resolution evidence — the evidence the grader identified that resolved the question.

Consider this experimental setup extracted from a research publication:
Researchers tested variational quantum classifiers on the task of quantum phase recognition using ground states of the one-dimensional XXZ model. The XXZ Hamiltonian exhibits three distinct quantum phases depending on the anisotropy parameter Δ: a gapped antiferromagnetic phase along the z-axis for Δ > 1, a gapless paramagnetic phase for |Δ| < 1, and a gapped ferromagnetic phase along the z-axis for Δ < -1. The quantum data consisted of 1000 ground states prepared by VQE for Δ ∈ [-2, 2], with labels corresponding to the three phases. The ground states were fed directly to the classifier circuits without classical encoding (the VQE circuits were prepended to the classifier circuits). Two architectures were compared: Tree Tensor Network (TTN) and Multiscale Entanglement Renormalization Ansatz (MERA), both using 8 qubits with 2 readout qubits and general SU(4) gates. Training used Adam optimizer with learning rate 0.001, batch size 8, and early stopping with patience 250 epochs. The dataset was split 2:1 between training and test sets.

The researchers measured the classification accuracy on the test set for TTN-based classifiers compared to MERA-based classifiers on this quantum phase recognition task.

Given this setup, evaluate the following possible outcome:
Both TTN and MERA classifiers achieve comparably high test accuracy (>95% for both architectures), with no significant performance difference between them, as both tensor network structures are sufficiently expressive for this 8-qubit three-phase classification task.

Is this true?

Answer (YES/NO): NO